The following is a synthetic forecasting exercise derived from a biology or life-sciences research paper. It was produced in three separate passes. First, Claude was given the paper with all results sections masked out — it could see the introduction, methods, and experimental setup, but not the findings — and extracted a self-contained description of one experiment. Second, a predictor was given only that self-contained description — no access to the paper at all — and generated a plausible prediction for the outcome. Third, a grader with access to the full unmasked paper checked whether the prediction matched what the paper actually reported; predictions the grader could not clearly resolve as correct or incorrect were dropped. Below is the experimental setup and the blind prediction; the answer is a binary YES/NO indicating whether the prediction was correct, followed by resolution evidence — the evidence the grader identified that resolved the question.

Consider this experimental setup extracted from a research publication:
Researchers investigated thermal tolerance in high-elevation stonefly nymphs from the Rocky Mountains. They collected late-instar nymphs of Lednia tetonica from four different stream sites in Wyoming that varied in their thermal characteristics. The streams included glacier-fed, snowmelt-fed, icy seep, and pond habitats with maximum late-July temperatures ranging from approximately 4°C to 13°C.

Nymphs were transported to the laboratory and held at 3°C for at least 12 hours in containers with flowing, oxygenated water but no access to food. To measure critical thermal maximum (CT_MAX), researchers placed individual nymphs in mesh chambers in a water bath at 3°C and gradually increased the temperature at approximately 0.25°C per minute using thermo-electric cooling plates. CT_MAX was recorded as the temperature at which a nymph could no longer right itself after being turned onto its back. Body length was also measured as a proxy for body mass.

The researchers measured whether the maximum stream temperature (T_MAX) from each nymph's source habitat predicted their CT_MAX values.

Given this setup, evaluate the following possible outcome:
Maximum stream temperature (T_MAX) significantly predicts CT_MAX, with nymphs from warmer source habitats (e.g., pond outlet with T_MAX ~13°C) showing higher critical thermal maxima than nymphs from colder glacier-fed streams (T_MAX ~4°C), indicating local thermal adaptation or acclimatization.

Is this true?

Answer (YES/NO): NO